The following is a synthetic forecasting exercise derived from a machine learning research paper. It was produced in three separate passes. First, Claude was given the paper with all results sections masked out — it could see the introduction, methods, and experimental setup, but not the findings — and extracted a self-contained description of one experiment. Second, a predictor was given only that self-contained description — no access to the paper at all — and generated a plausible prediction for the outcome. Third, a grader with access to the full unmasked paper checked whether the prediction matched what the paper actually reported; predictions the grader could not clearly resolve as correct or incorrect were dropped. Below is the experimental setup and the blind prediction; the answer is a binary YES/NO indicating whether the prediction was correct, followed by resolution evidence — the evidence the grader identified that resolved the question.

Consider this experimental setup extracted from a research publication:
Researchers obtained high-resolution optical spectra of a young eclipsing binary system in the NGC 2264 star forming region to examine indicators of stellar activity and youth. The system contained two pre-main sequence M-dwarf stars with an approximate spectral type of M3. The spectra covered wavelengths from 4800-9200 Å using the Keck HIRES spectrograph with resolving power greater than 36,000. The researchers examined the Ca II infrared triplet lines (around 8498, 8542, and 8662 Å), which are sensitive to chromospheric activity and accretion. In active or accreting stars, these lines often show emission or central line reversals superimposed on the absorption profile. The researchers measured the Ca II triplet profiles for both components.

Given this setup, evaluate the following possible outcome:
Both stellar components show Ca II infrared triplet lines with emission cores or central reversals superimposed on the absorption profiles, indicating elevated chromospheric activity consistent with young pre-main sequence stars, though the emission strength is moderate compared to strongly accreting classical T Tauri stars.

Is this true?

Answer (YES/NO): NO